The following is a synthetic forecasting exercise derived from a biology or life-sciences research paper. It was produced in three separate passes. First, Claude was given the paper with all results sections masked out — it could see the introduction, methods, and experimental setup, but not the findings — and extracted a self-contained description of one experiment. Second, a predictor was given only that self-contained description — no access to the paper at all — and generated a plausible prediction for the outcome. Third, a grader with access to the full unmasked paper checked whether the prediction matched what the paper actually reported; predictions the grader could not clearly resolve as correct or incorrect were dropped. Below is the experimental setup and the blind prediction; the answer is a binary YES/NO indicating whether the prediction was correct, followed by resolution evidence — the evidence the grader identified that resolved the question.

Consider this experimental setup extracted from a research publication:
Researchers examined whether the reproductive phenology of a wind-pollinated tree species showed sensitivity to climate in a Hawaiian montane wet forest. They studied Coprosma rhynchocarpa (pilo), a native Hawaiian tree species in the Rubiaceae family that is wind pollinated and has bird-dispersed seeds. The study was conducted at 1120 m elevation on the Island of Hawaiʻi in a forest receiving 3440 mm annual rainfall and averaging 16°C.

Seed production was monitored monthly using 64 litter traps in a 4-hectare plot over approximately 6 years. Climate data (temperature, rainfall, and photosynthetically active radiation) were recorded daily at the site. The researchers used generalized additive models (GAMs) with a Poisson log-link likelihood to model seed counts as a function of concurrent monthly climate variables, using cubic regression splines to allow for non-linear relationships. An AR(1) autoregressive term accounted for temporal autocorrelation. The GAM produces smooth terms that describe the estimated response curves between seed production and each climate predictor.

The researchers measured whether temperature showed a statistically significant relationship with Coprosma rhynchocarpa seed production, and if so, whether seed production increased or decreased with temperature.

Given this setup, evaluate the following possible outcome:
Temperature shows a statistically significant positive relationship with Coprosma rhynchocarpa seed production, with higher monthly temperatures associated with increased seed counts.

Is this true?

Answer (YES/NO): YES